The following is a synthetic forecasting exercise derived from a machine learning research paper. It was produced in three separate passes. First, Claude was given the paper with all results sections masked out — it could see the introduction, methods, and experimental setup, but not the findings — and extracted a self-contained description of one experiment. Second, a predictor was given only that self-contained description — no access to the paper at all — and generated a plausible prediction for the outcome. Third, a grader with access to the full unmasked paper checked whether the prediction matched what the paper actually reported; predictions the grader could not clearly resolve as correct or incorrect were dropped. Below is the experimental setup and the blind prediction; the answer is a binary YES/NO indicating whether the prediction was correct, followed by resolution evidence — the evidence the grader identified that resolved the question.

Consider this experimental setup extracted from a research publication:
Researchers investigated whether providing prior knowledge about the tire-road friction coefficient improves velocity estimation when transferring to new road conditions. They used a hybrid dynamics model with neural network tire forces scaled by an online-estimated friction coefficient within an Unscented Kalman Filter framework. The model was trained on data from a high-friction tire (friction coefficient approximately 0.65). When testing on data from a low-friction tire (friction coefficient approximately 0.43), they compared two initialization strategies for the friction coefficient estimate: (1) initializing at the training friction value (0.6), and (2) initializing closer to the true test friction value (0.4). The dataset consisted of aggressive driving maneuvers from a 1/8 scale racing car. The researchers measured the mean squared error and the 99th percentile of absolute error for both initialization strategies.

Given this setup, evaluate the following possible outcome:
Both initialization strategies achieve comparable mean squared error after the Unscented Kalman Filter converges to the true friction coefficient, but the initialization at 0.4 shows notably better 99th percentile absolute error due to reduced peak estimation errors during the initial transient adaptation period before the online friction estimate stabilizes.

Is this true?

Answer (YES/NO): NO